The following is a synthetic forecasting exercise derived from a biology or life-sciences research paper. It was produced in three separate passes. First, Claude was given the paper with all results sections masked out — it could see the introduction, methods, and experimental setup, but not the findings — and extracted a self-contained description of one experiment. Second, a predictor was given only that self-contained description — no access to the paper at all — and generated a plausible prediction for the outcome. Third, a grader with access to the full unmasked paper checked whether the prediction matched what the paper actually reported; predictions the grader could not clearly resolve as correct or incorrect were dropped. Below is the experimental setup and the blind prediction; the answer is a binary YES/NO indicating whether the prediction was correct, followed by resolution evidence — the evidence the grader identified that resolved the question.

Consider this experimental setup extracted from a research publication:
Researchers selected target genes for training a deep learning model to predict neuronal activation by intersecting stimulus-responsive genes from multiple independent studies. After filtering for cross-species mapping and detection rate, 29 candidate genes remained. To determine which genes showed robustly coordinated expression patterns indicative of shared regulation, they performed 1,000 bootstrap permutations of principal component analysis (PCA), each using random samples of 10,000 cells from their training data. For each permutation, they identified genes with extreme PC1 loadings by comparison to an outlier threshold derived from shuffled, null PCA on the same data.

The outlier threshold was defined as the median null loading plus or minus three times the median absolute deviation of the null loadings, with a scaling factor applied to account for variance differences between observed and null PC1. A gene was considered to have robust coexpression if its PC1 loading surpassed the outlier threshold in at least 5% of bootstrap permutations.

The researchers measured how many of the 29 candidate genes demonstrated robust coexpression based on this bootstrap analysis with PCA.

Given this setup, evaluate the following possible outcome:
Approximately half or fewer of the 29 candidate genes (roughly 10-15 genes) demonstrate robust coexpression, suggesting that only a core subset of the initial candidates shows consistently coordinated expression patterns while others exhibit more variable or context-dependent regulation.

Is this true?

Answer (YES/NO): NO